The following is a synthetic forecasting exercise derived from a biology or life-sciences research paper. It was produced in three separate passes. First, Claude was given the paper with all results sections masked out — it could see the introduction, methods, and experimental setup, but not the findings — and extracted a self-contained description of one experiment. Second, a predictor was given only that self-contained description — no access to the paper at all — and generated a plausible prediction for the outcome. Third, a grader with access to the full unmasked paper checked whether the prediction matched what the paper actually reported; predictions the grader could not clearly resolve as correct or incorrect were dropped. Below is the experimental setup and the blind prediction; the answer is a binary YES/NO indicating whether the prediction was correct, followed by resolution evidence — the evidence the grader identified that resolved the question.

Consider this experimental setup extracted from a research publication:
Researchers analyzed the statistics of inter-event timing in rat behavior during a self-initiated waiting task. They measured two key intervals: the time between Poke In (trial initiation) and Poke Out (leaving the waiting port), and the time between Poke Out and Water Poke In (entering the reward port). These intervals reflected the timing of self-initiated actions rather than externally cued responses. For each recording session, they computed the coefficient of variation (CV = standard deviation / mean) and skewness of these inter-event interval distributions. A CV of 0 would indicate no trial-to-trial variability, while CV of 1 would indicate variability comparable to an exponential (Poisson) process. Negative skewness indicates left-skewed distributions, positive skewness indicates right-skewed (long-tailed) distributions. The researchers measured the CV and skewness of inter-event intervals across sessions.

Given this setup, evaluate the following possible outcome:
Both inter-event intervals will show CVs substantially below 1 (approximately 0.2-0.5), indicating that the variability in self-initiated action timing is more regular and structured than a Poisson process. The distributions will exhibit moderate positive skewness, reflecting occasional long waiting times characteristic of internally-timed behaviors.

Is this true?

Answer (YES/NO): NO